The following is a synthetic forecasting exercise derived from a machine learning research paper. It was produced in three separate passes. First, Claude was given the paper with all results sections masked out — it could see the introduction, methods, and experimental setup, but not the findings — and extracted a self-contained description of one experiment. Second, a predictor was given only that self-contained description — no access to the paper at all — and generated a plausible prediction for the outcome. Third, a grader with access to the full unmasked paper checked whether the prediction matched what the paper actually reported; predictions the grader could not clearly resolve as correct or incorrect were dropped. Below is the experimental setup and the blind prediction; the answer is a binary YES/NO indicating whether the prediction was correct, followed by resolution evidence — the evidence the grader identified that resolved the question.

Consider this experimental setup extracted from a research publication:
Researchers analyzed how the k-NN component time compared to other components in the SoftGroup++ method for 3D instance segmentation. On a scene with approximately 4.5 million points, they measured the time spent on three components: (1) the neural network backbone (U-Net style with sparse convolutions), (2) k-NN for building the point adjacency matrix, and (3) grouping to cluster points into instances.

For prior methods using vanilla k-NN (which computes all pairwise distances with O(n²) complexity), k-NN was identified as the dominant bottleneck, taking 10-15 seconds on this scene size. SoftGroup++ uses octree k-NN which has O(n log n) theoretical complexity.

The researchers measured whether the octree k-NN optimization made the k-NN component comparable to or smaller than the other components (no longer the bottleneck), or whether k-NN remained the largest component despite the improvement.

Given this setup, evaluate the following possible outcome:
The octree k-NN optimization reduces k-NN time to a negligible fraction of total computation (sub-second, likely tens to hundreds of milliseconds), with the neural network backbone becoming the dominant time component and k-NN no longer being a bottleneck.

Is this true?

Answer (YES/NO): NO